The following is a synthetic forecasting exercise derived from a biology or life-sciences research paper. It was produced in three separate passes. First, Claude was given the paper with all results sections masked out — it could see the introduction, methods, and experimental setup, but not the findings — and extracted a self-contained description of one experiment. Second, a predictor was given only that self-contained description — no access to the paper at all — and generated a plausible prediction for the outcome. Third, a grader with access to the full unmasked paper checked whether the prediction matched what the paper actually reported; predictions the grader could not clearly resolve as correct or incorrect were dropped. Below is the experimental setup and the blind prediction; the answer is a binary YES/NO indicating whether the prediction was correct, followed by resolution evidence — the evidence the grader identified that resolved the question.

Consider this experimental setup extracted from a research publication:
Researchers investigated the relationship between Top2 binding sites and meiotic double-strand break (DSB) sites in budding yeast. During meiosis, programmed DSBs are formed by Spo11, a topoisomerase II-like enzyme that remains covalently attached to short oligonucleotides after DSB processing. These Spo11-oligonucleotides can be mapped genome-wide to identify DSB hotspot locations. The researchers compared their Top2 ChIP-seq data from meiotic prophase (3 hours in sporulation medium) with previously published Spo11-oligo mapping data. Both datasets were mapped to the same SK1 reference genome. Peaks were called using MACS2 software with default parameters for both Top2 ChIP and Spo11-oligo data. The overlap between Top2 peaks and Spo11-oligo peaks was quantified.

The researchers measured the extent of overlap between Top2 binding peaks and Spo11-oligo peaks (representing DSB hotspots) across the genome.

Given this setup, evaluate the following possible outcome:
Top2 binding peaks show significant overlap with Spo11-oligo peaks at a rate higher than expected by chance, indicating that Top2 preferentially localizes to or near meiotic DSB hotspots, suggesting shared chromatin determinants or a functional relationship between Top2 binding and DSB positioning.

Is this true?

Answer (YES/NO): YES